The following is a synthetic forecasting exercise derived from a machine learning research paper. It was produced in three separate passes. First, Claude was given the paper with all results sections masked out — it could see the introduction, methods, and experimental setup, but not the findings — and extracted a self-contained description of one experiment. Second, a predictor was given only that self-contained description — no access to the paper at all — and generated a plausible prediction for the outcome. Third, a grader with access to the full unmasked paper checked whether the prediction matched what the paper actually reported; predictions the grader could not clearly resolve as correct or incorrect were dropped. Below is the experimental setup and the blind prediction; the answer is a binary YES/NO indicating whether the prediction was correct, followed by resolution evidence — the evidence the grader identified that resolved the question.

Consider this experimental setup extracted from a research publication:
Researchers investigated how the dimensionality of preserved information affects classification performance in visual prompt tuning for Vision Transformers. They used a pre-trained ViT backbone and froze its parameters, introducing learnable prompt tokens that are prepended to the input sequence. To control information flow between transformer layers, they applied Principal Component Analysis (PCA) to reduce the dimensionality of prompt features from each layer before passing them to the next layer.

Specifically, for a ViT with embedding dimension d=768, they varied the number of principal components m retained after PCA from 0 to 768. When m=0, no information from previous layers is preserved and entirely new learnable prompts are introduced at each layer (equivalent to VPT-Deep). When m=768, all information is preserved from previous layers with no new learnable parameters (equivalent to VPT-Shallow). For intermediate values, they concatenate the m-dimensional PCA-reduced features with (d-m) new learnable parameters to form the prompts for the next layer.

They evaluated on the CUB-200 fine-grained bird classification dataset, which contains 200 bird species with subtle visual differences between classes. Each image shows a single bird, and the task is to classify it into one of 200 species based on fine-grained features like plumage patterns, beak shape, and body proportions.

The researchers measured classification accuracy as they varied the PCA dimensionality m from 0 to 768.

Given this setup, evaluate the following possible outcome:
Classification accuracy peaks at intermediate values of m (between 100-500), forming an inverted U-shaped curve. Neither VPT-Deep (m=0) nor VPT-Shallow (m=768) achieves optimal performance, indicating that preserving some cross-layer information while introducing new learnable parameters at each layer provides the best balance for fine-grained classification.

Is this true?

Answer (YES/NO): YES